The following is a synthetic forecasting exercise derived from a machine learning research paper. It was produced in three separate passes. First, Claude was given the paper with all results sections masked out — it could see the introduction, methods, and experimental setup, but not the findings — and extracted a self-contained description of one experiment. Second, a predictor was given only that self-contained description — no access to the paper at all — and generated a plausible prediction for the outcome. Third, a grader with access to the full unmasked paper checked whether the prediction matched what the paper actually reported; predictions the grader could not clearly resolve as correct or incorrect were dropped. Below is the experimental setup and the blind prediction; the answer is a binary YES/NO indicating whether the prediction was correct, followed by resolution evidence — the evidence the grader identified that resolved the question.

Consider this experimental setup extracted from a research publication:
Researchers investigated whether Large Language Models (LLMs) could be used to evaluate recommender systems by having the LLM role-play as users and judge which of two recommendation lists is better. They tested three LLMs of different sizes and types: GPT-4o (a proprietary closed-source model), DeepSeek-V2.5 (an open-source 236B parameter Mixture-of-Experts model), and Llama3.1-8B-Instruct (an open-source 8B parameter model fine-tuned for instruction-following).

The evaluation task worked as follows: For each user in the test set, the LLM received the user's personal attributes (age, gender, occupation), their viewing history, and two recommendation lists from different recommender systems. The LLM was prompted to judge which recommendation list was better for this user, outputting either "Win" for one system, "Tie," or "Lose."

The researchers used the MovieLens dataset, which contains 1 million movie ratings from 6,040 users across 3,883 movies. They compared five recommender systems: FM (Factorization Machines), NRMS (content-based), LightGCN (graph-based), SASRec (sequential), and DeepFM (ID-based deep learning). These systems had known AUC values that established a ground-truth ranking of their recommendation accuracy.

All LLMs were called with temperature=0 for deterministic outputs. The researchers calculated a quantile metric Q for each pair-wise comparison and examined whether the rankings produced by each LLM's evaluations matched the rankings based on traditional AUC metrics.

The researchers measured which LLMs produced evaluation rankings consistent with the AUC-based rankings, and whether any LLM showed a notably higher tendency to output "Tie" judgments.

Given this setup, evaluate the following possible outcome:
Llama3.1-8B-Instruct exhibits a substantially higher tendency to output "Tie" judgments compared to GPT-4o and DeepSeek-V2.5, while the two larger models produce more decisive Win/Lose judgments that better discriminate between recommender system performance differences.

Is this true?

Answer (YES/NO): YES